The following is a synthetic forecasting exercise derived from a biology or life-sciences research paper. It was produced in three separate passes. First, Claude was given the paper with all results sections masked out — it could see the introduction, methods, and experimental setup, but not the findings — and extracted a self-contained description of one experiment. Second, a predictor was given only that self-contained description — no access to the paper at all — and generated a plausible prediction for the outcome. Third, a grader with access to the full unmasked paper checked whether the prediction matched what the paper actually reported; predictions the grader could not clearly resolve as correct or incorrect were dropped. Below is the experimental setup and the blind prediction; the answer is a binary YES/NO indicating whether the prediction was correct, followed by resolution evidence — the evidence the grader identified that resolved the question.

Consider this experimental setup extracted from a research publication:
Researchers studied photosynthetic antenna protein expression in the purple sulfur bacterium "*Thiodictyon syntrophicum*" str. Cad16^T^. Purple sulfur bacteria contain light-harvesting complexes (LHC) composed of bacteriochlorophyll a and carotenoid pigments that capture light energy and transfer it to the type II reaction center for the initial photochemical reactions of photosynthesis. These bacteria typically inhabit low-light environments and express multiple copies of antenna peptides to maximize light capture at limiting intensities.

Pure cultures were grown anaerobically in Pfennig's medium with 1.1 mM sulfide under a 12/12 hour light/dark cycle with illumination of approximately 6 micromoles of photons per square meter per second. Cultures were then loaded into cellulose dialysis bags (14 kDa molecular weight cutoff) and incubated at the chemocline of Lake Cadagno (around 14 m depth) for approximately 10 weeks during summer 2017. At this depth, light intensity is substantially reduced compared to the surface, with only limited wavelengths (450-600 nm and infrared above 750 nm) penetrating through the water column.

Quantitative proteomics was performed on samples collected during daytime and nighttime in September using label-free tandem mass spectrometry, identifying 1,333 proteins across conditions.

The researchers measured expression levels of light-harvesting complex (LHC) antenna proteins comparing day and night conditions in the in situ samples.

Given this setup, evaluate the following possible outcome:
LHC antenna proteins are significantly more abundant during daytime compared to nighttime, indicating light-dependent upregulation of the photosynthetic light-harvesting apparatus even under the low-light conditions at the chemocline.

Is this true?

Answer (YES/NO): NO